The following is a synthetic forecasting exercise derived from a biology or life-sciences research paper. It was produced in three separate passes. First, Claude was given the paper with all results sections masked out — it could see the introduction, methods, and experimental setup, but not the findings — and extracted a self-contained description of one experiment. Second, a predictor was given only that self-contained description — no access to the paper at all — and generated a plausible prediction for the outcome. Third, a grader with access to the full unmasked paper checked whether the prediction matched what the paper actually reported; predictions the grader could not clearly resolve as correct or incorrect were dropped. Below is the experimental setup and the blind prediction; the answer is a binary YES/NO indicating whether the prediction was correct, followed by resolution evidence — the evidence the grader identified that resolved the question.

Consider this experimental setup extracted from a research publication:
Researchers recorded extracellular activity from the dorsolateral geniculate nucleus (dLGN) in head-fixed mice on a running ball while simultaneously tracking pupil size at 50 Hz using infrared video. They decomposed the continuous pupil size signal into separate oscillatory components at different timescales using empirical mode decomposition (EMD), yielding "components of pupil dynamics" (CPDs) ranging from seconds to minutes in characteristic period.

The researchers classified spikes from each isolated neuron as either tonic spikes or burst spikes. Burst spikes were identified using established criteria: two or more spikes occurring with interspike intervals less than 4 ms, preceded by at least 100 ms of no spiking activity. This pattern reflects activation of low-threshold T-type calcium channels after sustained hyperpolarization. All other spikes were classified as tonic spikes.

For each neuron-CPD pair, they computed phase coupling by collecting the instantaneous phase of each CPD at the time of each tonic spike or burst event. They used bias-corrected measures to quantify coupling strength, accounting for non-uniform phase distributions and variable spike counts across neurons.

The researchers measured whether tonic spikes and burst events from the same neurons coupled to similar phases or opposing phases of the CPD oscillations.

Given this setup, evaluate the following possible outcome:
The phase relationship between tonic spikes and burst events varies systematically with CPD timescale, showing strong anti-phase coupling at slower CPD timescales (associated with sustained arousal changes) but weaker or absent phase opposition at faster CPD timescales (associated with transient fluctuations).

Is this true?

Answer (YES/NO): NO